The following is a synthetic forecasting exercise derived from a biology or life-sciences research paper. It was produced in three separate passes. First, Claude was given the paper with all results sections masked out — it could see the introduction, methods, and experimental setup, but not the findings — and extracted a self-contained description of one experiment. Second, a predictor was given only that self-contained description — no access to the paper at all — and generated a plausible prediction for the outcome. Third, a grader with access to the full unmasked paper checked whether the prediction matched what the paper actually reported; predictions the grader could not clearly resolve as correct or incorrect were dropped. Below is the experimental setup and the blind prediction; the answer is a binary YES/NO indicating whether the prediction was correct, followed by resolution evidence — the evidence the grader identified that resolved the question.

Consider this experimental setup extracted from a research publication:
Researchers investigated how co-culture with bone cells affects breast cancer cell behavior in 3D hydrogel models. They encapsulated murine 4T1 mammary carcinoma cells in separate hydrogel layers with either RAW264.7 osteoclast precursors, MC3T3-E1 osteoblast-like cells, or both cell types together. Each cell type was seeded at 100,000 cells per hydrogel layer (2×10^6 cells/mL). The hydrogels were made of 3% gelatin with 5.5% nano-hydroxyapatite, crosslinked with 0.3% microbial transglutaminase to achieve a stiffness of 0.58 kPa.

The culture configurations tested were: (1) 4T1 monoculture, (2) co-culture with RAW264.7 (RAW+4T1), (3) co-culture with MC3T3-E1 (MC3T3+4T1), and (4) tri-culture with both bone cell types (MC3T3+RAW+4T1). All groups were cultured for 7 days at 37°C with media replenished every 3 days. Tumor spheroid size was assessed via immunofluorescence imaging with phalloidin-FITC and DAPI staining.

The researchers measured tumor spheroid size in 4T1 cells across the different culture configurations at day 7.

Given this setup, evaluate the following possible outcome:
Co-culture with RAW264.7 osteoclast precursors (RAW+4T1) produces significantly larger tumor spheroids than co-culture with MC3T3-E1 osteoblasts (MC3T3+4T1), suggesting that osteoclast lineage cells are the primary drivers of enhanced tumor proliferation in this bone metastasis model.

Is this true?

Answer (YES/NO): NO